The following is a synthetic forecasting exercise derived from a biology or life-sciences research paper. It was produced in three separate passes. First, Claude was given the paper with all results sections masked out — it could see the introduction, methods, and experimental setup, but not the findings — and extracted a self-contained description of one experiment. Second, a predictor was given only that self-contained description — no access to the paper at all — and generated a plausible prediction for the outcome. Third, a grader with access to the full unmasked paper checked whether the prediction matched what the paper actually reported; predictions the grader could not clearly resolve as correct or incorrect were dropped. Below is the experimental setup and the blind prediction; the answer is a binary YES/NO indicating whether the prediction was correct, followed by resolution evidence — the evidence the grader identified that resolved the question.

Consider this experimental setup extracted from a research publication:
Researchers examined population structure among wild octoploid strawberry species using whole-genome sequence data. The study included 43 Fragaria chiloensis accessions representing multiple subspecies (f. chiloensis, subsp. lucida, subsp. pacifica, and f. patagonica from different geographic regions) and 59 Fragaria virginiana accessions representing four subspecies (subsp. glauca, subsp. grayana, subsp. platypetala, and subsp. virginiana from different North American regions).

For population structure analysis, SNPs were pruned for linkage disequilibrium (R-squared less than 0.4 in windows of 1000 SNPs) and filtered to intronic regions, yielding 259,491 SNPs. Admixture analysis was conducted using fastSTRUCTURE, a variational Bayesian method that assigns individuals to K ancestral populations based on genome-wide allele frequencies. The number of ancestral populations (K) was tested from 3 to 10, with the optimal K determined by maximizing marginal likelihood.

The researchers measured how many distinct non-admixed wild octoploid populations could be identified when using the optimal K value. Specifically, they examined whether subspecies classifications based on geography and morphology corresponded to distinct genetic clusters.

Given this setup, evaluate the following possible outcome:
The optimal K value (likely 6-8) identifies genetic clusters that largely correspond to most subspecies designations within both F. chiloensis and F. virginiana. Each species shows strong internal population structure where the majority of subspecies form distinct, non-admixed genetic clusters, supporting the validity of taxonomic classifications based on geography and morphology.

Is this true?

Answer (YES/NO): NO